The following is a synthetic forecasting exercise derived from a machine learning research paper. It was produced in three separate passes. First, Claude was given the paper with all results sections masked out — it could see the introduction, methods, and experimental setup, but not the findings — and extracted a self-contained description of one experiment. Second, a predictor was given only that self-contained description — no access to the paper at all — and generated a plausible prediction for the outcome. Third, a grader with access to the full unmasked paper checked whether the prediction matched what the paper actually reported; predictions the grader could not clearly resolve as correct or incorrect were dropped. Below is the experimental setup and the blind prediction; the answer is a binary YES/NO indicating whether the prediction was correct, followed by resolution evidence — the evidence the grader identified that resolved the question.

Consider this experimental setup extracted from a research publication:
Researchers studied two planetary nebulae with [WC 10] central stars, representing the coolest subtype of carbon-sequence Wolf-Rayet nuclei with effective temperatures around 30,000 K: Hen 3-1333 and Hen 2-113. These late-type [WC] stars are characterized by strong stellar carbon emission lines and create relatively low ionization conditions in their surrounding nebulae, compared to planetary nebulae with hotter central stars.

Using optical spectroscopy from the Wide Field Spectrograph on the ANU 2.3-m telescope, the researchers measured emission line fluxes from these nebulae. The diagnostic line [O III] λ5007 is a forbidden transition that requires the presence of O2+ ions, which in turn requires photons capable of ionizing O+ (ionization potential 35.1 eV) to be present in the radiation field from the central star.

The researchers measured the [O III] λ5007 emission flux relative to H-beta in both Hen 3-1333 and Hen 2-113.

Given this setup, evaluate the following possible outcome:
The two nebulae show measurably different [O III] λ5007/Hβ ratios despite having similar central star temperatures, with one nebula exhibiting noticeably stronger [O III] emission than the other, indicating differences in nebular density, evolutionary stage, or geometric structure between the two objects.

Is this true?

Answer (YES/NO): NO